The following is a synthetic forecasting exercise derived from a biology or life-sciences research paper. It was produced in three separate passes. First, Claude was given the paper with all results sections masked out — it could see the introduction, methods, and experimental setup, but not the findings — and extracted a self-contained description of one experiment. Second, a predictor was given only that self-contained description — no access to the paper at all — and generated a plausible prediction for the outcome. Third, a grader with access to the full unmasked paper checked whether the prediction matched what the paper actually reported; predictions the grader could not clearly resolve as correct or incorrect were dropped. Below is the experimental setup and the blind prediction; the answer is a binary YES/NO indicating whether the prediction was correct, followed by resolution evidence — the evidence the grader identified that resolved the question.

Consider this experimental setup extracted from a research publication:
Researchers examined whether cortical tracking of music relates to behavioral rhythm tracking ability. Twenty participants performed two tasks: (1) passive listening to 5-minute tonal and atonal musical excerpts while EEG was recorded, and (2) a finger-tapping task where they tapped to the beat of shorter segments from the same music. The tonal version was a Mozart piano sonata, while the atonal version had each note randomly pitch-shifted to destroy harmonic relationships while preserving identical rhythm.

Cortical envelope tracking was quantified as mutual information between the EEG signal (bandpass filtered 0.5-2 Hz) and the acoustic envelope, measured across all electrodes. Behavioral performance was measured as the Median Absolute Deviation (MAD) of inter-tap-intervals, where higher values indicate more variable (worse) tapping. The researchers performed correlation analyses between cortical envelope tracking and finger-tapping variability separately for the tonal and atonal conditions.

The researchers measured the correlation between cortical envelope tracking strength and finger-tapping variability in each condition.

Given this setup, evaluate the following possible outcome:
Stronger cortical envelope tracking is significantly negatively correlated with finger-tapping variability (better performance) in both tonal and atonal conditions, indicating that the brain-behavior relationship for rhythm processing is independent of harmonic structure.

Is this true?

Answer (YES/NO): NO